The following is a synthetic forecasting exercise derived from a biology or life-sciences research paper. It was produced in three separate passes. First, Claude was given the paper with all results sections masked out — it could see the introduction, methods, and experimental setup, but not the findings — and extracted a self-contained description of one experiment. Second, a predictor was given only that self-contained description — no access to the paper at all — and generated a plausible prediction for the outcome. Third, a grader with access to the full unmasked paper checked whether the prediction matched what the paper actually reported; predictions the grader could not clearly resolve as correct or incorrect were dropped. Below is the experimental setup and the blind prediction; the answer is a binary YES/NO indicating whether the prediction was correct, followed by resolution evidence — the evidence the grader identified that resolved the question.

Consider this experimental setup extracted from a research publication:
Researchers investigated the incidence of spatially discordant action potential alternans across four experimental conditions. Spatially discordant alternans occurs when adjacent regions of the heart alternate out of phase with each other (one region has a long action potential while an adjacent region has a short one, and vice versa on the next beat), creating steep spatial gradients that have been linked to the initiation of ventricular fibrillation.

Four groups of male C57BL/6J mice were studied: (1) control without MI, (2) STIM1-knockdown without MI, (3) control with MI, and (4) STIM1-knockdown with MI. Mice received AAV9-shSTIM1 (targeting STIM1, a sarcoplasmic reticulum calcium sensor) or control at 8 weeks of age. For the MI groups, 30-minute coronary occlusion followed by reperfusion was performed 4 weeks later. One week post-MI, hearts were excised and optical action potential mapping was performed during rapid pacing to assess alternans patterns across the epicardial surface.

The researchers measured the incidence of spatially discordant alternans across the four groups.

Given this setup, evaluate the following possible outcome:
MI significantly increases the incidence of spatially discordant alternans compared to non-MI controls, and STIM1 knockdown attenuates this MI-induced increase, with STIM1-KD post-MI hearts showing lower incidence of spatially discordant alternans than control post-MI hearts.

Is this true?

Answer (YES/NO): NO